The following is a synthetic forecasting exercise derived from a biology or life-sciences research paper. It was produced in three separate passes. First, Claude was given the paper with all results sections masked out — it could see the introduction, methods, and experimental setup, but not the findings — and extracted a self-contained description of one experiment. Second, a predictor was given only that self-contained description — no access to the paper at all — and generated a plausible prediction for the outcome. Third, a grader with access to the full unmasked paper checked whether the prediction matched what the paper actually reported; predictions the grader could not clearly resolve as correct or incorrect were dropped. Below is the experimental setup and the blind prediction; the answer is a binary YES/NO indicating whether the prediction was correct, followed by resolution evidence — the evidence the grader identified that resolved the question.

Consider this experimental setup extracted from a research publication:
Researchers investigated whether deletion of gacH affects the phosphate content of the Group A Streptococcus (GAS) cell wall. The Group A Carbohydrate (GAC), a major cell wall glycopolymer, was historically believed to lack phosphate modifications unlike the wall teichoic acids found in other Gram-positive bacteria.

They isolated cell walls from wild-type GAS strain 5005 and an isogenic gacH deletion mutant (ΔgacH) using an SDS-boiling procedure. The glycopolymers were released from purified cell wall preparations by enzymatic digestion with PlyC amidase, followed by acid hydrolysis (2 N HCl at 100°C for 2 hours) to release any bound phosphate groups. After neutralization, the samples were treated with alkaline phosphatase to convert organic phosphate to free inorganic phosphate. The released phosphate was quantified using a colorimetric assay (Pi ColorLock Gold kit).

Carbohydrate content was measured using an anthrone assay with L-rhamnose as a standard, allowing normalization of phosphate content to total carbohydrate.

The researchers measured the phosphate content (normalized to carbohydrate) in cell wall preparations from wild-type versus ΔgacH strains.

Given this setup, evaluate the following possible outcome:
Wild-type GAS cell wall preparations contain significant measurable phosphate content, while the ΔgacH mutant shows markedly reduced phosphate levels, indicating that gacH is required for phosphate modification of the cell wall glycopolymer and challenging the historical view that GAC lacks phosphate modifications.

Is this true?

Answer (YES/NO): YES